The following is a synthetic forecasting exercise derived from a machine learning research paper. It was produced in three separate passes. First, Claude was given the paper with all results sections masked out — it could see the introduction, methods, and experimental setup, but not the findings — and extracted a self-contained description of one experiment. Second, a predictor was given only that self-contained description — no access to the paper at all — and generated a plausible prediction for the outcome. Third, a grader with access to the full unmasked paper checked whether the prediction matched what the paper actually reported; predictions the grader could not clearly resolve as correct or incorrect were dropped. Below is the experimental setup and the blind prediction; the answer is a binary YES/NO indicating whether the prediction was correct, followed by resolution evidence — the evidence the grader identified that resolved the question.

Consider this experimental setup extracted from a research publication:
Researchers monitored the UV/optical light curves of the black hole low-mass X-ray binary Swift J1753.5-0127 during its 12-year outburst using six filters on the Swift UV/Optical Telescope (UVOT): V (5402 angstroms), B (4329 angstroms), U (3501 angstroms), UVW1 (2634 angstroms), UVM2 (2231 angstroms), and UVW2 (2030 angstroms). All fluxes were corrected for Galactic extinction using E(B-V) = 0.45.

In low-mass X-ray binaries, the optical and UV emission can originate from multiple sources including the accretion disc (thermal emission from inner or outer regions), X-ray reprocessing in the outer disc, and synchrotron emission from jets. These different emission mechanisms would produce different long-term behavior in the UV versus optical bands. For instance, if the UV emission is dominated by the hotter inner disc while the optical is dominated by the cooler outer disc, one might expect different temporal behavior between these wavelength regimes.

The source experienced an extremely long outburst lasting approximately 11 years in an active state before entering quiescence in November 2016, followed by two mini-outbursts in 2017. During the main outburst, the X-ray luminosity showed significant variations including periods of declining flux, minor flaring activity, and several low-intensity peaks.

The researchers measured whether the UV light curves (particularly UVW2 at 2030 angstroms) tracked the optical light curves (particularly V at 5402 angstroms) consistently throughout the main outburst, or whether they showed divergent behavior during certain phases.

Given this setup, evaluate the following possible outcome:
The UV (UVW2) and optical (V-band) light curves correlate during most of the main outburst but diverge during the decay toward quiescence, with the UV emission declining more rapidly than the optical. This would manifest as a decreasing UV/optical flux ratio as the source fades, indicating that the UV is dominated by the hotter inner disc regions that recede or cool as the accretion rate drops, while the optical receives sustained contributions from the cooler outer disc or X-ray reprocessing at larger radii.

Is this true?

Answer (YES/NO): YES